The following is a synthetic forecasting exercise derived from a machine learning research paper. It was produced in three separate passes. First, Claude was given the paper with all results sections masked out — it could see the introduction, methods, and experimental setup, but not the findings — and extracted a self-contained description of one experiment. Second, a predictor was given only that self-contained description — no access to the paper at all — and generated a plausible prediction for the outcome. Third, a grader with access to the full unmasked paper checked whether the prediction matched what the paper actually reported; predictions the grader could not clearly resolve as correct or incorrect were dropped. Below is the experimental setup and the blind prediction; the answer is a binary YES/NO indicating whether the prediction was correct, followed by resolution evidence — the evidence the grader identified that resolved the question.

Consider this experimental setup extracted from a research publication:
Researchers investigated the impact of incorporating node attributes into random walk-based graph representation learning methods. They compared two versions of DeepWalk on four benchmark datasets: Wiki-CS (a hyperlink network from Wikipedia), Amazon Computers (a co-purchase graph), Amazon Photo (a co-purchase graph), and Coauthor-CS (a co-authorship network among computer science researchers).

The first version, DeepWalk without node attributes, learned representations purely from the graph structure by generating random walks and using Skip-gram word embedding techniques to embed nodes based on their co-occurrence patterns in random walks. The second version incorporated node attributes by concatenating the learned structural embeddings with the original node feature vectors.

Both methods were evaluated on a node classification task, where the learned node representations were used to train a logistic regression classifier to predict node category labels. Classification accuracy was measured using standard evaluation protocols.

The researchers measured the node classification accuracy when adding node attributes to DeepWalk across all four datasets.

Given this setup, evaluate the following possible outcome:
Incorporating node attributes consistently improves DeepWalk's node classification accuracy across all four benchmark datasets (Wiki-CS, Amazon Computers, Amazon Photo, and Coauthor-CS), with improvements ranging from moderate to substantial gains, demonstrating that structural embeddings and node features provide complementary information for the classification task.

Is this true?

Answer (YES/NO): NO